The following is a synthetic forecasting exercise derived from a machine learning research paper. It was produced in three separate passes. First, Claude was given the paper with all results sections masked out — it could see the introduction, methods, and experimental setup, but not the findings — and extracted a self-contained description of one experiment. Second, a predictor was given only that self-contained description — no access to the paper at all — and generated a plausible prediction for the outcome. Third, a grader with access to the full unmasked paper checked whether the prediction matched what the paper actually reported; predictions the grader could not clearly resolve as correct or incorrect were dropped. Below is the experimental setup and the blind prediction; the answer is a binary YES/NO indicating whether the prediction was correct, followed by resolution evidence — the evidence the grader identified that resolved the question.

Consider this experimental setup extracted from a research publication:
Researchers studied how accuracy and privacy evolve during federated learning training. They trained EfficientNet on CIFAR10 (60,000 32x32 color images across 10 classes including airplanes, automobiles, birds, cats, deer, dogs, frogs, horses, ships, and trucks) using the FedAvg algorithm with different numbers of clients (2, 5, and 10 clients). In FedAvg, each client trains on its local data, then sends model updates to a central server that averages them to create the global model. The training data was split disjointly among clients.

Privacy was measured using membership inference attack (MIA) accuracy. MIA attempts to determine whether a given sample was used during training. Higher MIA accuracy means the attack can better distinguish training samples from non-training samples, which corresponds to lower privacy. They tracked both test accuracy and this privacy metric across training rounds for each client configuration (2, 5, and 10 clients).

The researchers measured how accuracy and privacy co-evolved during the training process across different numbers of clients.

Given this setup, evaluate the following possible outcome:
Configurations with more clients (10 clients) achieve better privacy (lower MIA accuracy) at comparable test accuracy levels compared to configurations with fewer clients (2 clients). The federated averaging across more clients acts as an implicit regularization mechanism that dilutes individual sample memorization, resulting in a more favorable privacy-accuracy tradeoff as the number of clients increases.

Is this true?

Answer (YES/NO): NO